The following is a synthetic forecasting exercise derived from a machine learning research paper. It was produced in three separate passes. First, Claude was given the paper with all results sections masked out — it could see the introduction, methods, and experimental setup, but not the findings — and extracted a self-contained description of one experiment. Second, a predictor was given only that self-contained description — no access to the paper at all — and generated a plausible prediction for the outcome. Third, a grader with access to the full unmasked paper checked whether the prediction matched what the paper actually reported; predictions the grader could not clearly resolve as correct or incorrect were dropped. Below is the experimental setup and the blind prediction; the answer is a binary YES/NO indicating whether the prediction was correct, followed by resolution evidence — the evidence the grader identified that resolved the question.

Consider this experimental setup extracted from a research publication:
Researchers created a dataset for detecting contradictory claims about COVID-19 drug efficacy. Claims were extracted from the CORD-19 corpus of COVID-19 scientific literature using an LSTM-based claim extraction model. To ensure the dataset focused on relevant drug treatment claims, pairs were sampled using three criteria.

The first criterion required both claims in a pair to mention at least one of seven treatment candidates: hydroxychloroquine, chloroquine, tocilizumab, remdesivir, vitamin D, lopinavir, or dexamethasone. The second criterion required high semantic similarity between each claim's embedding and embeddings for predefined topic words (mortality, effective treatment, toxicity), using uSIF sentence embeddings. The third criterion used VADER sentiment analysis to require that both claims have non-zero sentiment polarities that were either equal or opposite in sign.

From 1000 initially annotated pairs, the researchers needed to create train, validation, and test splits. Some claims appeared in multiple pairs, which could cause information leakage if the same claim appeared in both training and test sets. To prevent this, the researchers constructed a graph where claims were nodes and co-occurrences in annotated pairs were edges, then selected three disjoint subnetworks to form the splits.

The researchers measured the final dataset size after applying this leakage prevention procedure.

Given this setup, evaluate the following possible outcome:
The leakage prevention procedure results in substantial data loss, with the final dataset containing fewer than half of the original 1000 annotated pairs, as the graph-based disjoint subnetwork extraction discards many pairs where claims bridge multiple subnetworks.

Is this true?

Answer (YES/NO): NO